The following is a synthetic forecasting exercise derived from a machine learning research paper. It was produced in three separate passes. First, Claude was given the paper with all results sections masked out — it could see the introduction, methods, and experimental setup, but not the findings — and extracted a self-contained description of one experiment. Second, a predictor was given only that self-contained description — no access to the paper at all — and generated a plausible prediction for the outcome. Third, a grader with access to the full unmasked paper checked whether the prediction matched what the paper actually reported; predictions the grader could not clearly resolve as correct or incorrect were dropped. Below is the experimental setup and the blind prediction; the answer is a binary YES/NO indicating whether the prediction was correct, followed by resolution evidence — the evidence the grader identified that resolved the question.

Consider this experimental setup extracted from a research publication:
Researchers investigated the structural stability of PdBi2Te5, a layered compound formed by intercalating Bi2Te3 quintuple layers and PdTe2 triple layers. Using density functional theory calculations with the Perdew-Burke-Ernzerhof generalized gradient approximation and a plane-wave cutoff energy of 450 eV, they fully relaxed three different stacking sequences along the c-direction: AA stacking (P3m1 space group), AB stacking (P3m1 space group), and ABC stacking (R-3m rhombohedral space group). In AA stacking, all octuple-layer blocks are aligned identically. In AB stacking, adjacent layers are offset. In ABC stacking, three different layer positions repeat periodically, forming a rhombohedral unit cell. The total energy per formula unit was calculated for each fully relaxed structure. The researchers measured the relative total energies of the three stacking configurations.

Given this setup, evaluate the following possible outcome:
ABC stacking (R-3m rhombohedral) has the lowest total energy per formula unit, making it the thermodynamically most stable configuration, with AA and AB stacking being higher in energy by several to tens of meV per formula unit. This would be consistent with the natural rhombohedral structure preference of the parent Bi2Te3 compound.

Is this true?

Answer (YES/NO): YES